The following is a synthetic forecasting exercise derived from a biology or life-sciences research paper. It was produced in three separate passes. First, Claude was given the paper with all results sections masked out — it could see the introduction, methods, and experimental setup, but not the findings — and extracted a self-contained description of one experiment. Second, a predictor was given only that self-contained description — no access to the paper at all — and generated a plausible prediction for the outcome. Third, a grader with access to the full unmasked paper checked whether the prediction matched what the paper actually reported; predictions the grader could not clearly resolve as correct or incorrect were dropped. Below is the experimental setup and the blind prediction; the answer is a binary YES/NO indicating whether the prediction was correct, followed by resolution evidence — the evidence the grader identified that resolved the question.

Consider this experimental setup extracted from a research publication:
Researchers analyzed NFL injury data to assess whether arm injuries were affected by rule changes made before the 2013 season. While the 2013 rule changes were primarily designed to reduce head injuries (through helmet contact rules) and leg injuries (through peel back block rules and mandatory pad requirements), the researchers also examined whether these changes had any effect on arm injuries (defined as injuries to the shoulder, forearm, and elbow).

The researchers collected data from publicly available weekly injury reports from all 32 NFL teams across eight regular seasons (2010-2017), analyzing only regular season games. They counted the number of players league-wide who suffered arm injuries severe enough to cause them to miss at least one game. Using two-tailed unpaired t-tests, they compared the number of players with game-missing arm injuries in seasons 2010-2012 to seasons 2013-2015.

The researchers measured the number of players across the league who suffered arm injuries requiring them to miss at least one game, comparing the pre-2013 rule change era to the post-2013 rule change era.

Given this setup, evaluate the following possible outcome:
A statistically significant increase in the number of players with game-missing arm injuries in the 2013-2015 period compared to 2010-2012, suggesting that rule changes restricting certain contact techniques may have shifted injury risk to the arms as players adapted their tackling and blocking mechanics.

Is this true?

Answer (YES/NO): NO